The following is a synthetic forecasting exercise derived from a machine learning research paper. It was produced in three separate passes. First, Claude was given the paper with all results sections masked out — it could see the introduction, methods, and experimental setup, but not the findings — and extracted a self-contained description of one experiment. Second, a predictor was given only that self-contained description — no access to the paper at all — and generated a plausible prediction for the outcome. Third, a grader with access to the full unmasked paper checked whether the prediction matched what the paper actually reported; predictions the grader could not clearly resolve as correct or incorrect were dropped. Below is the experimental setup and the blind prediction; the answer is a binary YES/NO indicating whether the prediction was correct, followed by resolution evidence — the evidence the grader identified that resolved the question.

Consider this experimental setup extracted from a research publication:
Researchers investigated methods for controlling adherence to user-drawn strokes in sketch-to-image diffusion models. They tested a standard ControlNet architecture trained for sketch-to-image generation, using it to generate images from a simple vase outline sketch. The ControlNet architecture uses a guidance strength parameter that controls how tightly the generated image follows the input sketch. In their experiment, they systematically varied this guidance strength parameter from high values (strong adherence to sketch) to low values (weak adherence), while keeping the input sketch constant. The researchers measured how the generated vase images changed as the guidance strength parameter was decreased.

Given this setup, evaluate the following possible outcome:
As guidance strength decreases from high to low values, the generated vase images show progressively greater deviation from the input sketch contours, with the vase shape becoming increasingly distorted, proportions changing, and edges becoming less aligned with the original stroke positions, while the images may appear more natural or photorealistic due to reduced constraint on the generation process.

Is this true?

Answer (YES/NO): NO